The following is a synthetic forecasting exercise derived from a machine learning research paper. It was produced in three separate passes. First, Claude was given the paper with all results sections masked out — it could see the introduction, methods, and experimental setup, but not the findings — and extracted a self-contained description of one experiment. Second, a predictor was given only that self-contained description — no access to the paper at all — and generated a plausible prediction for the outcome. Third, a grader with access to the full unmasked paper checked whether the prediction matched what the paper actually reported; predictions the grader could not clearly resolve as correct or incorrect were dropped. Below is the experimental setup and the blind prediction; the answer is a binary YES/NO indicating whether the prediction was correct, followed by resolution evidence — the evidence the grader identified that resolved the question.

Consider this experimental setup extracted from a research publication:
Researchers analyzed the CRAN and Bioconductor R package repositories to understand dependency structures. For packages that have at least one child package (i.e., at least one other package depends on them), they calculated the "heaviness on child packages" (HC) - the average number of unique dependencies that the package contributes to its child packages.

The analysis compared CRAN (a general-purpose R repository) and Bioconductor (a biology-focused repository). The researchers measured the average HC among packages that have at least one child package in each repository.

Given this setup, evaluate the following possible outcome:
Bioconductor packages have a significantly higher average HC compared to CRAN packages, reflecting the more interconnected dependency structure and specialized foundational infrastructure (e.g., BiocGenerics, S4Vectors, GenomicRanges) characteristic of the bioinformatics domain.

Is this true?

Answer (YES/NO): YES